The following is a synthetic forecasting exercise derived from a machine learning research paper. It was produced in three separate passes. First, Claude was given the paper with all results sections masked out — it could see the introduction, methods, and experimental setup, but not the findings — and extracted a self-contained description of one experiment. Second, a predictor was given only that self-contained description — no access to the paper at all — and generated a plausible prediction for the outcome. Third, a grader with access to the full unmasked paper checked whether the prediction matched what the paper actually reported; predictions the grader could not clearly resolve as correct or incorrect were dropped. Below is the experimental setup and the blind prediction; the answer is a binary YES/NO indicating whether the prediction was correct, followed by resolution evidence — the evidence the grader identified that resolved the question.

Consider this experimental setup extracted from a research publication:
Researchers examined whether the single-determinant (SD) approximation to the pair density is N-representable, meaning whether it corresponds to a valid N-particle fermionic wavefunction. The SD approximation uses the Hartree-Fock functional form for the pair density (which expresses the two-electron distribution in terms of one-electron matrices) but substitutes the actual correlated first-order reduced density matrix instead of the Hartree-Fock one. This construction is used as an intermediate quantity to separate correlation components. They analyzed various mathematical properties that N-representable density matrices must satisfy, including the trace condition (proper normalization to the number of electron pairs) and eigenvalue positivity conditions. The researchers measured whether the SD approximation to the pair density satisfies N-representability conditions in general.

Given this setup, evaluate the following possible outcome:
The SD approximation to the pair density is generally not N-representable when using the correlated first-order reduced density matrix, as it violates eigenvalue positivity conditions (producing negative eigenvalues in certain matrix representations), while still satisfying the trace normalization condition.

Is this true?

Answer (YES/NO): NO